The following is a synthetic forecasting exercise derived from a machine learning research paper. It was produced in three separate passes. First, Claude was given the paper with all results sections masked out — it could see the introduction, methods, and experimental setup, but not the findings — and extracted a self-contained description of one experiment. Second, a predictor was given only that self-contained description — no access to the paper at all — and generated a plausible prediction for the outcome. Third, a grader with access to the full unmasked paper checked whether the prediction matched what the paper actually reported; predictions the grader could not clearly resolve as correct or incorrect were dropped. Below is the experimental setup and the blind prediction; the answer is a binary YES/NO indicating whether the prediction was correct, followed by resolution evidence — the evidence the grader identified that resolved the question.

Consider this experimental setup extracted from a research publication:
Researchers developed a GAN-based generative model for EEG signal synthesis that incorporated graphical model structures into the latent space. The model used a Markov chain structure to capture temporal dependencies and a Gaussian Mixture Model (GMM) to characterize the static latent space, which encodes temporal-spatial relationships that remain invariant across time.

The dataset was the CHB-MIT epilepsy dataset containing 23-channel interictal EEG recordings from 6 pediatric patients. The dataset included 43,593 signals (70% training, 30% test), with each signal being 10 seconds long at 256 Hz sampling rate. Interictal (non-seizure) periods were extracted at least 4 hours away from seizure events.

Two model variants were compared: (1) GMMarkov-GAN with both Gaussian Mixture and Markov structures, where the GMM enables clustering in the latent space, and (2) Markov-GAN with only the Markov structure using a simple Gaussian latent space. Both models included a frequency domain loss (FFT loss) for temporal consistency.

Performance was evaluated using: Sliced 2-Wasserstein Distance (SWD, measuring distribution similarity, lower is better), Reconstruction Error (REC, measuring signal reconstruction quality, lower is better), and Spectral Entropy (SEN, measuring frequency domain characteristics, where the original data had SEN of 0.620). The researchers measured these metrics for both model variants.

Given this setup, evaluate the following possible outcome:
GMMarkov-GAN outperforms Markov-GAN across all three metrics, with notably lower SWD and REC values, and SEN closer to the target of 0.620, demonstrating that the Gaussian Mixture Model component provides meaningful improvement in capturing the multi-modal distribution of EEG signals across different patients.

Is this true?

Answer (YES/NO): YES